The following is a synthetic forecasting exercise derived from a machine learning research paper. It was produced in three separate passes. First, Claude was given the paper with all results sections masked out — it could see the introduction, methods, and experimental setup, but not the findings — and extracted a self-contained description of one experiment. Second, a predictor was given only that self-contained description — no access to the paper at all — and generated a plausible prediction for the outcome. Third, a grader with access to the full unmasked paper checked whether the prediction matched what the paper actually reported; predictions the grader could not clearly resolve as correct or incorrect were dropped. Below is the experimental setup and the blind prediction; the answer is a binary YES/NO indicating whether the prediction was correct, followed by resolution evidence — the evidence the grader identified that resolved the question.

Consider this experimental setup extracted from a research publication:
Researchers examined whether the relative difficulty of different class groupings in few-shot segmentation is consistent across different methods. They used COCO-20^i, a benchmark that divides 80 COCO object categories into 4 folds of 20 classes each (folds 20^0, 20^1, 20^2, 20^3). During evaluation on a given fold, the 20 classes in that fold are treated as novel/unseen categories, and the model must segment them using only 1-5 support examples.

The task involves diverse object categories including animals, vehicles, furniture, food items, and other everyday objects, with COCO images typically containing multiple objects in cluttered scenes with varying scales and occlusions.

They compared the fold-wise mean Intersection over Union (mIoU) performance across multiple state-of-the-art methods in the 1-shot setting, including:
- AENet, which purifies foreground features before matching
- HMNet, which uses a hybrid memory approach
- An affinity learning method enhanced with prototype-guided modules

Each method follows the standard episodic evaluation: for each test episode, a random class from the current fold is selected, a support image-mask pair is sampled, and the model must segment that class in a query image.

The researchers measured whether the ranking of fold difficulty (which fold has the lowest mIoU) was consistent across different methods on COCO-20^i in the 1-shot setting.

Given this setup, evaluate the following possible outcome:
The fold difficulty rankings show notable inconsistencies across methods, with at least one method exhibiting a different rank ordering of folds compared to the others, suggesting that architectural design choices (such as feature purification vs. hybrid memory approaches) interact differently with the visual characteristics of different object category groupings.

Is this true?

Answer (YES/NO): NO